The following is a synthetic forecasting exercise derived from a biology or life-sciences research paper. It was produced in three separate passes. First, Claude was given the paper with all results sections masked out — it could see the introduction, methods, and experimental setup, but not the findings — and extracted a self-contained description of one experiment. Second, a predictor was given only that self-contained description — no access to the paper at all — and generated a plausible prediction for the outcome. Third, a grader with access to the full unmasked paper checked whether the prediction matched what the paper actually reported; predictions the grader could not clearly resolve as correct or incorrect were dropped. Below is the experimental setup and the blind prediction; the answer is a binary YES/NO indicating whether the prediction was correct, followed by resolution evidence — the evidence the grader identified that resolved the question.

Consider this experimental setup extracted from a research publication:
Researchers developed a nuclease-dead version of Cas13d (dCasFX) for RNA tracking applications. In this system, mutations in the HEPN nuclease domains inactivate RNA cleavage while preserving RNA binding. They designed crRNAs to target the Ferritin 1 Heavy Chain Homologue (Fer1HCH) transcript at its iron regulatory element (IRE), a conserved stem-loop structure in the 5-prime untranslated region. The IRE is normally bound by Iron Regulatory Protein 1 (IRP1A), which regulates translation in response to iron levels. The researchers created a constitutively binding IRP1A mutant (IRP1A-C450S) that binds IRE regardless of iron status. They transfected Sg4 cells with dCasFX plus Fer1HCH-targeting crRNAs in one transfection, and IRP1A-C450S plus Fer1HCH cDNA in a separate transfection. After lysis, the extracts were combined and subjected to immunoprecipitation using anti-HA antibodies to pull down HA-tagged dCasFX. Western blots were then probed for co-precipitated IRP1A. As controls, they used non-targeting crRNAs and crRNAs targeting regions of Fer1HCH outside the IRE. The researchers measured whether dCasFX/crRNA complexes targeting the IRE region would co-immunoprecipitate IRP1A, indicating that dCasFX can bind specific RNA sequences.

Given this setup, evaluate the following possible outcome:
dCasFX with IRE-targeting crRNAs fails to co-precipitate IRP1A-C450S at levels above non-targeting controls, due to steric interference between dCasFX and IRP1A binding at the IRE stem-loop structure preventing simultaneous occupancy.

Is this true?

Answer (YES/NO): YES